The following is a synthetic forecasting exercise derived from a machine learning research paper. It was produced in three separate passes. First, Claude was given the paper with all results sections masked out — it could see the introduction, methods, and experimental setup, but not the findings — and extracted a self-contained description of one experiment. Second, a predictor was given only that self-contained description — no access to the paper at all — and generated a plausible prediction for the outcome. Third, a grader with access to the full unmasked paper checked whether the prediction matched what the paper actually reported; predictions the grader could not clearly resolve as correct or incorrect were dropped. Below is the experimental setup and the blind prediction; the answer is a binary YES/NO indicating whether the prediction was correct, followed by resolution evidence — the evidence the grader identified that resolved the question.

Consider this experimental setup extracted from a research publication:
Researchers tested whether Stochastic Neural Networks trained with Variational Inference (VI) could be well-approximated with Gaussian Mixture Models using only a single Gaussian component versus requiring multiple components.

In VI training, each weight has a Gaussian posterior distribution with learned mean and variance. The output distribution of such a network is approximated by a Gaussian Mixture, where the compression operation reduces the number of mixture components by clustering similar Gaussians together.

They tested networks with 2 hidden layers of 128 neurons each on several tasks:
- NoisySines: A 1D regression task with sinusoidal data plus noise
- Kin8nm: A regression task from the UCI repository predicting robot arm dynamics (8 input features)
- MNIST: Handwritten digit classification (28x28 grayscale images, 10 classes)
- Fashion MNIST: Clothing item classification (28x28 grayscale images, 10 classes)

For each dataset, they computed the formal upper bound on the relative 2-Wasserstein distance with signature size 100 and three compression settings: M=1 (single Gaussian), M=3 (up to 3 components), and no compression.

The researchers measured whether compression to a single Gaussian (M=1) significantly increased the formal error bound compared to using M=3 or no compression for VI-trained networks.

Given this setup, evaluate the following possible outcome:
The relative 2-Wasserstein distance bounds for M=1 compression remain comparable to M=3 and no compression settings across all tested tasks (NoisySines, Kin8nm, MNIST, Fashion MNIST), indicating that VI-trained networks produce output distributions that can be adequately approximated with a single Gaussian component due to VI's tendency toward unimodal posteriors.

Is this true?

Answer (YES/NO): YES